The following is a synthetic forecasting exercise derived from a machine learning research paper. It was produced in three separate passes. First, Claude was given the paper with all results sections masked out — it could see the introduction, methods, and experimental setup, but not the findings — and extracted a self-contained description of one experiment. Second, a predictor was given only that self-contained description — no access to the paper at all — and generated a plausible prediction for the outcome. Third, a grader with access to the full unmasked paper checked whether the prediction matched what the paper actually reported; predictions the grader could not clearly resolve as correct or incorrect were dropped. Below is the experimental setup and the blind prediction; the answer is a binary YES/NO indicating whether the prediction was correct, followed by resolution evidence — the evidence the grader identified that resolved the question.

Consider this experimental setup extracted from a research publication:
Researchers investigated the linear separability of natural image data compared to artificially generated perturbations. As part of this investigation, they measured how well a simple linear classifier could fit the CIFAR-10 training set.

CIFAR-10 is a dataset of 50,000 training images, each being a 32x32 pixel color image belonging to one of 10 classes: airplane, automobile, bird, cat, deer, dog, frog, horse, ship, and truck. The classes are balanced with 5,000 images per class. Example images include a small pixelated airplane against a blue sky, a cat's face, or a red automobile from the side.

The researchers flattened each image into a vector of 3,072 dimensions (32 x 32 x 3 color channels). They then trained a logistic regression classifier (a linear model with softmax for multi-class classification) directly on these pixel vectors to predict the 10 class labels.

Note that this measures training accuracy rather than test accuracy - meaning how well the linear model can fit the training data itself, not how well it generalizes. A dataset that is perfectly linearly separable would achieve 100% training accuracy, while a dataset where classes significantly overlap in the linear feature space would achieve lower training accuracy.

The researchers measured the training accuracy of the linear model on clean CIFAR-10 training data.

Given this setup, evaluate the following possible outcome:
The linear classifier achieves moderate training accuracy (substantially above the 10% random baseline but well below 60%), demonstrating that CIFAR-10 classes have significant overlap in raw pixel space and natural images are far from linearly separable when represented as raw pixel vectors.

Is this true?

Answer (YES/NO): YES